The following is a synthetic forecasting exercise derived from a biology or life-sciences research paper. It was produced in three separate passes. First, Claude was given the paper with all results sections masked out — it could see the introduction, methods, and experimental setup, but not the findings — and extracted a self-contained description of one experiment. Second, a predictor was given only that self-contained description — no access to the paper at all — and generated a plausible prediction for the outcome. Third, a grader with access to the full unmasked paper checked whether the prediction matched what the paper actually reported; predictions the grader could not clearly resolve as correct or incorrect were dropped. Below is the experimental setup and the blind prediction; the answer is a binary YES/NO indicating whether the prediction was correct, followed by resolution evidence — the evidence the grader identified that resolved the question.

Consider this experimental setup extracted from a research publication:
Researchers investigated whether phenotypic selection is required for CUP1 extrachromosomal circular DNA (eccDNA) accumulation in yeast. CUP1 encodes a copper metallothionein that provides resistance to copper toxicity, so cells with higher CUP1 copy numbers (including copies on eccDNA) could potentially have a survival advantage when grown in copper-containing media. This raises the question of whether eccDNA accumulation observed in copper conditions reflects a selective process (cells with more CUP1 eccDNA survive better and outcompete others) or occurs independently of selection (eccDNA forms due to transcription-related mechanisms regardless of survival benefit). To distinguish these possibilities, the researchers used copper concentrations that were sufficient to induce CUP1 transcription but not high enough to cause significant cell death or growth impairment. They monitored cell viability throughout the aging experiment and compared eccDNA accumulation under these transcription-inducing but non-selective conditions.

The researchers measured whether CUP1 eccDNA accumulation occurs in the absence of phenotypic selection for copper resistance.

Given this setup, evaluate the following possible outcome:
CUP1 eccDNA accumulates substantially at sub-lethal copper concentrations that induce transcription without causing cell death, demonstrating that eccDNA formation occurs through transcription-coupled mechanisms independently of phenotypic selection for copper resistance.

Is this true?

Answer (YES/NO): YES